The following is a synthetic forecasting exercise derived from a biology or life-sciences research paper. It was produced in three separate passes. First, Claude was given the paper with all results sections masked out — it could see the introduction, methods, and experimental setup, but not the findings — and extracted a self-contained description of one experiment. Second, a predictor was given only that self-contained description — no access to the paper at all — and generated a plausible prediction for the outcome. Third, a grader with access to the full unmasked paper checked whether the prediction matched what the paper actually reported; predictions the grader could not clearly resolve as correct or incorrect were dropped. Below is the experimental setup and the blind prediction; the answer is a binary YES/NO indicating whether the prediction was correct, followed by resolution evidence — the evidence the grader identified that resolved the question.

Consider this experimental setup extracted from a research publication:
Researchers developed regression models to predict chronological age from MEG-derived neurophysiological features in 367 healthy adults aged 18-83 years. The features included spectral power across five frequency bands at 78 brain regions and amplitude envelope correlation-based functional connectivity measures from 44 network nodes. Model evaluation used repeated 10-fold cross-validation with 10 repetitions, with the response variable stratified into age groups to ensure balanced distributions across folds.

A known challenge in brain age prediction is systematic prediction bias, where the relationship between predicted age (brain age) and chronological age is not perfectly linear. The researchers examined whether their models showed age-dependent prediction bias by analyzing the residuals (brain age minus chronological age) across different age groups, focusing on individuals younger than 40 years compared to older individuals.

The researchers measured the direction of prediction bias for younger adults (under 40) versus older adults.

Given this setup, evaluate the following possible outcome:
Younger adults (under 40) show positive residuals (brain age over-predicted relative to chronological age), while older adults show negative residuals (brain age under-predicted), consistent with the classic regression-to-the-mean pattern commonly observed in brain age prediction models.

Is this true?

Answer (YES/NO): YES